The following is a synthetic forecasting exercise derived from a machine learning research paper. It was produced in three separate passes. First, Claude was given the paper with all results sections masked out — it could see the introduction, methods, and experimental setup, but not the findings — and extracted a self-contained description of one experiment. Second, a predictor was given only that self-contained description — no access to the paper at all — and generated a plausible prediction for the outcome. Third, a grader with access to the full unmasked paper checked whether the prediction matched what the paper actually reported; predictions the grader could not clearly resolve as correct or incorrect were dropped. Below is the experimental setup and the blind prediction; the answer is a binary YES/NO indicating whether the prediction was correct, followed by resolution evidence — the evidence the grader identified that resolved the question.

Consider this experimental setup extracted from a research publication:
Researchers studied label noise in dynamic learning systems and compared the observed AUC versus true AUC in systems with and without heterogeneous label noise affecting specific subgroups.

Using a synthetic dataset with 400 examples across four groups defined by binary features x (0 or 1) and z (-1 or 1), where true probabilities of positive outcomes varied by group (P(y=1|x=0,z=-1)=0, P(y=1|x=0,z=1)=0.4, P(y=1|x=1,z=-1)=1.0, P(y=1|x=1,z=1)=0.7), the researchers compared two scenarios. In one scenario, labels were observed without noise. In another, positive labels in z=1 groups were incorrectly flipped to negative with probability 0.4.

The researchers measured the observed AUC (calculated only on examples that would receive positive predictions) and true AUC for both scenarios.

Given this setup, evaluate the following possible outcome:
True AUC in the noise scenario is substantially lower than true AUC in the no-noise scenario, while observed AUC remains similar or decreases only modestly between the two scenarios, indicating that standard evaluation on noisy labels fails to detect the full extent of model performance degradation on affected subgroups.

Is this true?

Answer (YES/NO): YES